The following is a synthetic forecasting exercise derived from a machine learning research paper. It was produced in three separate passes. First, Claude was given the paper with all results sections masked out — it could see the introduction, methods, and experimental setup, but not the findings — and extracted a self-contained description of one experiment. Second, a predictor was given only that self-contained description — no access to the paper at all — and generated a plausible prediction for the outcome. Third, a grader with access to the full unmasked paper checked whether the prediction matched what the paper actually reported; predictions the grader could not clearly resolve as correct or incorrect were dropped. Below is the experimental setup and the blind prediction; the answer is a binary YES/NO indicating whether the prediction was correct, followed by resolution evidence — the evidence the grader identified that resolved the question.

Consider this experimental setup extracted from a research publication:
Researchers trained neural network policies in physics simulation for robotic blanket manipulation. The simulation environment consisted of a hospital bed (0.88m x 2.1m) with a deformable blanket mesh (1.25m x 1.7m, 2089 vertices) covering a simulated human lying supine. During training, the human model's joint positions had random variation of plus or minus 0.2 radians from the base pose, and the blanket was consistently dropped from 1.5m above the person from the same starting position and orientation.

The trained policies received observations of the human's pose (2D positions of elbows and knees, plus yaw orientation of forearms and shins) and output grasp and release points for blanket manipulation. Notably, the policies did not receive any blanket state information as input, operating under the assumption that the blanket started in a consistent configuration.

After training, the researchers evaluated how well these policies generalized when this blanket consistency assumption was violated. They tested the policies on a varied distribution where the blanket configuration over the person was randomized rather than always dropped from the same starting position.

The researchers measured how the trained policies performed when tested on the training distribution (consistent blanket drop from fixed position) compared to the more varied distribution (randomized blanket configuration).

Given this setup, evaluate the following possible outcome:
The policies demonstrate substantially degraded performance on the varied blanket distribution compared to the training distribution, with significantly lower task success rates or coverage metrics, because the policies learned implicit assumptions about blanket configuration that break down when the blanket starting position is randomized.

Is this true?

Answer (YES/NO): NO